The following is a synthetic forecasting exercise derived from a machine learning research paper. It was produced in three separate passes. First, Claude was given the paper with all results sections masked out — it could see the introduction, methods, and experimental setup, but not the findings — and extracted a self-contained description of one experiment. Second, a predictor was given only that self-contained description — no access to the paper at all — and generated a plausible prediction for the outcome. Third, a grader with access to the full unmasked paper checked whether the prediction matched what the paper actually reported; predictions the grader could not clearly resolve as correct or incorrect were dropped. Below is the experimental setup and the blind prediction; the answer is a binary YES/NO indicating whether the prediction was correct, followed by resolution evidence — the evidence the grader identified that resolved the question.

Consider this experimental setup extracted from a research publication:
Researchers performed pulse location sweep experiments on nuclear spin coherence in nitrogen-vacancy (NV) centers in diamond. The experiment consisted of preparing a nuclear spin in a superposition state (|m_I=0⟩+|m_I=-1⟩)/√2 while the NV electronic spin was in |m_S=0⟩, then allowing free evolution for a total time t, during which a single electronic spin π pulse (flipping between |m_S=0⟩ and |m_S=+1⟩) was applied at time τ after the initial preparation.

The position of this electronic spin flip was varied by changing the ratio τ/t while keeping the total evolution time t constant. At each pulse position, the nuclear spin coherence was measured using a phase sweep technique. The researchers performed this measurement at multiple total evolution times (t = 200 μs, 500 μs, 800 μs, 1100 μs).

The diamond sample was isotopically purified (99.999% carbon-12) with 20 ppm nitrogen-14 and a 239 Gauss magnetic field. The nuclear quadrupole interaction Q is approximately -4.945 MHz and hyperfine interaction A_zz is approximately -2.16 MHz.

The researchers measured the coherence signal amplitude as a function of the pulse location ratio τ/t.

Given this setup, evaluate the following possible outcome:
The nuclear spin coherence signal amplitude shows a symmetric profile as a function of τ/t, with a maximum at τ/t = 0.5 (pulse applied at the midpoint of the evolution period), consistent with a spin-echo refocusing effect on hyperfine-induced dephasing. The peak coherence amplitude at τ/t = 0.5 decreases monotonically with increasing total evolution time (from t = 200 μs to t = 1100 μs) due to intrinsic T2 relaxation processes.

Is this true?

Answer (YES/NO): NO